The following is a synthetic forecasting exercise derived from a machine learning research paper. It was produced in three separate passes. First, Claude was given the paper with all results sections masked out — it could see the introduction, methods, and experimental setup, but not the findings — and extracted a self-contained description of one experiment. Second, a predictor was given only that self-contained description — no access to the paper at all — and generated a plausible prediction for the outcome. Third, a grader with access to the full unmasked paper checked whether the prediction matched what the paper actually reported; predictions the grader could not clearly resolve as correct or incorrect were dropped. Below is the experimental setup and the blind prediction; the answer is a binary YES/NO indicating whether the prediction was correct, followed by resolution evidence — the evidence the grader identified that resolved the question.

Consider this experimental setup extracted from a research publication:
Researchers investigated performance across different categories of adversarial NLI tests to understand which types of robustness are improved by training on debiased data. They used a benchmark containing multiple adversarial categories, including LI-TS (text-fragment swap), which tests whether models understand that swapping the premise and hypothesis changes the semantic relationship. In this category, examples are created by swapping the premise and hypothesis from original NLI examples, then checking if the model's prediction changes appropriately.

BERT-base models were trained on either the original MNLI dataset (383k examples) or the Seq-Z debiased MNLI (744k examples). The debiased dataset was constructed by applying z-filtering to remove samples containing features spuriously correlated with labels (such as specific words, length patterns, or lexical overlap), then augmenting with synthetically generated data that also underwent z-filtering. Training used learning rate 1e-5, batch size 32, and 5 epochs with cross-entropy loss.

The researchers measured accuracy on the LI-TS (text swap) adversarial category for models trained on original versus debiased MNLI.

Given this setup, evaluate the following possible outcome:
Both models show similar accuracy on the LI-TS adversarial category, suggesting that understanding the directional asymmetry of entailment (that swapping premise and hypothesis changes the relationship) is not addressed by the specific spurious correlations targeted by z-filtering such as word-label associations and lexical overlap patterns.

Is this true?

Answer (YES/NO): YES